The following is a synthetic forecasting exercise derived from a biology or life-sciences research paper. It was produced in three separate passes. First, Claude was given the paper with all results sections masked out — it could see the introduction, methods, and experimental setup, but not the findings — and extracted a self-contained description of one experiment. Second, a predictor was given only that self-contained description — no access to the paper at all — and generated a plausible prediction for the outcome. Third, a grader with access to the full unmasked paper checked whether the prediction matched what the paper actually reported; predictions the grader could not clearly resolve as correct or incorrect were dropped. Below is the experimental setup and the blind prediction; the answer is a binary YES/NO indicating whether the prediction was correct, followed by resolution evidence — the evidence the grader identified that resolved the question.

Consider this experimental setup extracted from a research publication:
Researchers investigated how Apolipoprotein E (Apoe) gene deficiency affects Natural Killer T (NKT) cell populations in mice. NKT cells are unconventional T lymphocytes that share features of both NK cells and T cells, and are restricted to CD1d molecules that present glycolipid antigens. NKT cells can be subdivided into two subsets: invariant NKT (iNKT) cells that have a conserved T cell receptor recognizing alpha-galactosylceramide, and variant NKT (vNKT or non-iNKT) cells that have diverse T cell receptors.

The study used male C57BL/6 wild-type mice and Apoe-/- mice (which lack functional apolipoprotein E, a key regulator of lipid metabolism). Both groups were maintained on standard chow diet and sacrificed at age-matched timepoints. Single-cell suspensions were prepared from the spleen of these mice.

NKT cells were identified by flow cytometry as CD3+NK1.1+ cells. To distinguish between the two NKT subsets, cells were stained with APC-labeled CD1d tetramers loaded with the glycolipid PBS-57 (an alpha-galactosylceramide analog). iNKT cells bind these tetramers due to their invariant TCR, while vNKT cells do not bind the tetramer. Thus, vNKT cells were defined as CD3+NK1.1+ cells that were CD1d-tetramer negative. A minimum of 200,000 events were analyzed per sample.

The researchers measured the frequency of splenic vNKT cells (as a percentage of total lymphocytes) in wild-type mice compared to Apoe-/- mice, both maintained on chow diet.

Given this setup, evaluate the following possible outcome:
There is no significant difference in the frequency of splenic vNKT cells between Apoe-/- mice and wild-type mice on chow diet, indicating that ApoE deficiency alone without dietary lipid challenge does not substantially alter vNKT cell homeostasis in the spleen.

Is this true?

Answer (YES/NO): NO